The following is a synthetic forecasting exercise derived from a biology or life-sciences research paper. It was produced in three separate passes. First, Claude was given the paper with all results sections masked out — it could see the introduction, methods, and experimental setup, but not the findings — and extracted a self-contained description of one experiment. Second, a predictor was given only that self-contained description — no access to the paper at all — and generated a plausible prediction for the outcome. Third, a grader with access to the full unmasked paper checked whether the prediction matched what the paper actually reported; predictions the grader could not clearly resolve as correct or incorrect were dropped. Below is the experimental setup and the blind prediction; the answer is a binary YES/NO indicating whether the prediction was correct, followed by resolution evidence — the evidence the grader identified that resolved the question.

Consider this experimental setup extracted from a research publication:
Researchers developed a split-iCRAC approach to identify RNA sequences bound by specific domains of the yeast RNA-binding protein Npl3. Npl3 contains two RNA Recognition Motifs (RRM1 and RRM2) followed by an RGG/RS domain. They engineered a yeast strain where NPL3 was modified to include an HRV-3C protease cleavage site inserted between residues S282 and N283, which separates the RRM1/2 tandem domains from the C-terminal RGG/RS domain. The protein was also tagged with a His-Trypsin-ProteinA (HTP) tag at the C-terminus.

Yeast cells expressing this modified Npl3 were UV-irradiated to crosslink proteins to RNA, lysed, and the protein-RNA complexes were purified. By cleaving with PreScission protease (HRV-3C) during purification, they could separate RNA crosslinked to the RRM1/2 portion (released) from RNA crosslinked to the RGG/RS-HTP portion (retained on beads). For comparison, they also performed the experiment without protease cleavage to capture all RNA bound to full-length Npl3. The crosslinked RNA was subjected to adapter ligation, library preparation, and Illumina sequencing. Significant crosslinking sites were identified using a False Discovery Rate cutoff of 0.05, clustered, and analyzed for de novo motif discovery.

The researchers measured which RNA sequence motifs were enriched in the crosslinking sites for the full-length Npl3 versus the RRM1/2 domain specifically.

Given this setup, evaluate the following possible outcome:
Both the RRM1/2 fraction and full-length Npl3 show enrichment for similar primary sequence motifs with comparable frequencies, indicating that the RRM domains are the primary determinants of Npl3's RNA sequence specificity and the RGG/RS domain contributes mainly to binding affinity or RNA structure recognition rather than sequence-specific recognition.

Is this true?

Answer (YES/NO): YES